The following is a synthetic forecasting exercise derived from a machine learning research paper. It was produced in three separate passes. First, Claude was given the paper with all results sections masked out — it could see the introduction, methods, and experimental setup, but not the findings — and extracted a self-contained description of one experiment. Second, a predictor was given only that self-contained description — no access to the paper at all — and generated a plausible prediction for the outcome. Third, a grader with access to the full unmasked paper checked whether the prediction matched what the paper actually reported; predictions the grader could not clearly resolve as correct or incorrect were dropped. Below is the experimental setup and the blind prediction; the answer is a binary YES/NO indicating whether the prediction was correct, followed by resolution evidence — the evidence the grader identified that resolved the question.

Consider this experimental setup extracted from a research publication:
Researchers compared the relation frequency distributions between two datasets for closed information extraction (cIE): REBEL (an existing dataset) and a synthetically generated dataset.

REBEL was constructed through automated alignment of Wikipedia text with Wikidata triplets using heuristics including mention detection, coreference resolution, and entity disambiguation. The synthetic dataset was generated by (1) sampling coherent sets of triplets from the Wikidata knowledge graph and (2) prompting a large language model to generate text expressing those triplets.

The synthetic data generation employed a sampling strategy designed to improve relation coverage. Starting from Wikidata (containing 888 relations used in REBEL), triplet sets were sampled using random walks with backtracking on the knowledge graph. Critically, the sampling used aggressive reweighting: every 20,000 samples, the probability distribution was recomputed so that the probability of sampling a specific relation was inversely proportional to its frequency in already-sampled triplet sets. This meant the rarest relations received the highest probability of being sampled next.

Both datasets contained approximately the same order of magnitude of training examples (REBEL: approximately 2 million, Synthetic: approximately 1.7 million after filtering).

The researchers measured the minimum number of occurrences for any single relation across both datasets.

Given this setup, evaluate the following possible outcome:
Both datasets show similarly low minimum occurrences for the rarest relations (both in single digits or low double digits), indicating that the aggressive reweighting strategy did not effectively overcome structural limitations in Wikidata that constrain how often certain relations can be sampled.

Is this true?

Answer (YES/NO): NO